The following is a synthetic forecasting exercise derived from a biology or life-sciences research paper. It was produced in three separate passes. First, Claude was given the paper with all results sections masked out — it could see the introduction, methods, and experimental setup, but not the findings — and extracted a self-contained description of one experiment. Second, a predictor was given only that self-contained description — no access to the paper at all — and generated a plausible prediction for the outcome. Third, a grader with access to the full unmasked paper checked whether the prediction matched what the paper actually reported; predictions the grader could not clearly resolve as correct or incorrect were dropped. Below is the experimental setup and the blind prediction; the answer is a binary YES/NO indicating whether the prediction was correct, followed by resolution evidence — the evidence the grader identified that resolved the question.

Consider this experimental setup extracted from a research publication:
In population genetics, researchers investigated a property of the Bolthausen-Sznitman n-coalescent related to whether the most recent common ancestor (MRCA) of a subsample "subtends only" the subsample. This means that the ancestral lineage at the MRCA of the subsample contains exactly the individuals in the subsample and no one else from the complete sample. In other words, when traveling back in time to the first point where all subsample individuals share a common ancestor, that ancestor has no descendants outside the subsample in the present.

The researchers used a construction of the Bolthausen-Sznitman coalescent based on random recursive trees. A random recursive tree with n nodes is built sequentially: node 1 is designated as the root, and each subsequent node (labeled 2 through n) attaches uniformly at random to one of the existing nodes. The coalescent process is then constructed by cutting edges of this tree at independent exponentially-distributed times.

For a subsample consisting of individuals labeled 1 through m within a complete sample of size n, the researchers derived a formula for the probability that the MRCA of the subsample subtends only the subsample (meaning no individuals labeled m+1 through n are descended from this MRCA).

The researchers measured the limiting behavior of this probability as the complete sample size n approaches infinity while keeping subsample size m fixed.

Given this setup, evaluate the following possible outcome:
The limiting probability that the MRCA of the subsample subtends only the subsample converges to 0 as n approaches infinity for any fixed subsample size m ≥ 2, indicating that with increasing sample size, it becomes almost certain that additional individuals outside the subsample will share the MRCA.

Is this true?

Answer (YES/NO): YES